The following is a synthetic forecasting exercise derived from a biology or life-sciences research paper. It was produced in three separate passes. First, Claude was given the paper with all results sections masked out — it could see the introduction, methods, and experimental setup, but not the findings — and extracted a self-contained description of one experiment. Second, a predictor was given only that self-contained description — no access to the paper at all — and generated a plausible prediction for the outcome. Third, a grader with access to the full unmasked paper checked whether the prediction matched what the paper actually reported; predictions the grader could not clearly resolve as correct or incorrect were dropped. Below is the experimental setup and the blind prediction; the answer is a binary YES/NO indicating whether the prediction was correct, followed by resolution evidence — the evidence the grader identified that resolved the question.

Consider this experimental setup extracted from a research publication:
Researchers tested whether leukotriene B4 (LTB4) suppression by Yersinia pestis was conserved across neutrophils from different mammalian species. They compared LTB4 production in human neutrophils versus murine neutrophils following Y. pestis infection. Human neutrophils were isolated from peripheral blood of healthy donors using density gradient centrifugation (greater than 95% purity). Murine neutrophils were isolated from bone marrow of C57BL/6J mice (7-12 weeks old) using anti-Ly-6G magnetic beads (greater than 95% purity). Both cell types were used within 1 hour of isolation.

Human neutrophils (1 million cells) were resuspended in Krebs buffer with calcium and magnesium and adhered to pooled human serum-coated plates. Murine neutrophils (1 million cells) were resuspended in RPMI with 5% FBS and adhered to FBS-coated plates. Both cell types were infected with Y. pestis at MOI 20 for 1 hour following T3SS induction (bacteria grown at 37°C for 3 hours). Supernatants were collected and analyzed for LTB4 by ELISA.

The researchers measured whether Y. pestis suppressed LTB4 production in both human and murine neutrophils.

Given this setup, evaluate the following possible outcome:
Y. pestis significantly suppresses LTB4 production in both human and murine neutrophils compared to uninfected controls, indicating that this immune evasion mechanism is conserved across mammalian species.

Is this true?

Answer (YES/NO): NO